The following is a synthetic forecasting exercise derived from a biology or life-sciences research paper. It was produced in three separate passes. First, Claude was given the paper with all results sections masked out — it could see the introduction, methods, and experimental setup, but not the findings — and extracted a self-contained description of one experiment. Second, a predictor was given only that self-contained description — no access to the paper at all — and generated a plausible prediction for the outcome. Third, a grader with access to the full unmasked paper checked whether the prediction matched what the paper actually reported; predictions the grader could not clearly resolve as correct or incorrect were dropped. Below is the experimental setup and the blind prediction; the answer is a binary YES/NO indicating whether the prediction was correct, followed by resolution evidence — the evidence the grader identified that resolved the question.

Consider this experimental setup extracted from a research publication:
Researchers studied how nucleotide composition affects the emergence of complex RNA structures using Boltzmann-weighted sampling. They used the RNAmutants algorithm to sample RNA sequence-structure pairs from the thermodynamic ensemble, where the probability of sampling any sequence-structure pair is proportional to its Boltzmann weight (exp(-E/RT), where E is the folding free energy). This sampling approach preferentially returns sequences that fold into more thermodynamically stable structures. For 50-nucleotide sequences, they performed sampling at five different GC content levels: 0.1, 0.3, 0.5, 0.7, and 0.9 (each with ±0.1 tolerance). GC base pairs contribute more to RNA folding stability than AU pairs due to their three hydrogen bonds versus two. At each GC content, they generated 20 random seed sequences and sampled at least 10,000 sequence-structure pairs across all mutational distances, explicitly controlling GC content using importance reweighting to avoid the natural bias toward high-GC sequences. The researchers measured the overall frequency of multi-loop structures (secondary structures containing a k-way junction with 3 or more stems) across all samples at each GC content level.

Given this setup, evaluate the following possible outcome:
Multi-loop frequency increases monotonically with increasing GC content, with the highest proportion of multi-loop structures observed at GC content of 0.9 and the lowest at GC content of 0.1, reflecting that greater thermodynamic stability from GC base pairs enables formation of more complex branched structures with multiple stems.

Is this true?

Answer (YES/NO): NO